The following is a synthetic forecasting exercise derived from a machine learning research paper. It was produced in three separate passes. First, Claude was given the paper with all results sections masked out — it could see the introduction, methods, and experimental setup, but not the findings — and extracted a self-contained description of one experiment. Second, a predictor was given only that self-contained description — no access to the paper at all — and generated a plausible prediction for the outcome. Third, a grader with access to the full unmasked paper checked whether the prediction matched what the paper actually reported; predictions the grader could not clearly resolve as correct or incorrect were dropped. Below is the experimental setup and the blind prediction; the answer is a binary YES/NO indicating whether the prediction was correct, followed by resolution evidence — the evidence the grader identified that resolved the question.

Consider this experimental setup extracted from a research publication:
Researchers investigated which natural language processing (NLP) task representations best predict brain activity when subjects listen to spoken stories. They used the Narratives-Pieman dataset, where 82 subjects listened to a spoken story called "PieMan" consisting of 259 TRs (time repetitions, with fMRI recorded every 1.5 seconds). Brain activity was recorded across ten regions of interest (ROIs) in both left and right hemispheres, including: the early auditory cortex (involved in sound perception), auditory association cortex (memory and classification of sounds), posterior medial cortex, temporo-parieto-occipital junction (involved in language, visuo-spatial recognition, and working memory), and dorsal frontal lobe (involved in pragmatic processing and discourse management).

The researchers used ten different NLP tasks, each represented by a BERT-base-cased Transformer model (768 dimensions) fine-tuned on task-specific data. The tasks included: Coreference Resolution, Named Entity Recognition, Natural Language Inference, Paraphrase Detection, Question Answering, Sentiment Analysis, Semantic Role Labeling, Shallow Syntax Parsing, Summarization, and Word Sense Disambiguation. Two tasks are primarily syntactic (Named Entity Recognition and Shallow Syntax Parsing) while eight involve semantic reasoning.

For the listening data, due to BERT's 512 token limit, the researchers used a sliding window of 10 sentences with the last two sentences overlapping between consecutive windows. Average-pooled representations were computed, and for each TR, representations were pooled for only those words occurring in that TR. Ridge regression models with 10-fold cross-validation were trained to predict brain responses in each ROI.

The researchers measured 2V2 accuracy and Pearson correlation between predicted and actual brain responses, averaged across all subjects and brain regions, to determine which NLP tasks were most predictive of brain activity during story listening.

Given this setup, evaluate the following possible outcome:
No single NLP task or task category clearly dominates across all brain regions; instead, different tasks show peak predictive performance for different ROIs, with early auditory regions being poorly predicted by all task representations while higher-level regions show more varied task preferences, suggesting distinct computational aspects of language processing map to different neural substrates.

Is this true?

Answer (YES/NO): NO